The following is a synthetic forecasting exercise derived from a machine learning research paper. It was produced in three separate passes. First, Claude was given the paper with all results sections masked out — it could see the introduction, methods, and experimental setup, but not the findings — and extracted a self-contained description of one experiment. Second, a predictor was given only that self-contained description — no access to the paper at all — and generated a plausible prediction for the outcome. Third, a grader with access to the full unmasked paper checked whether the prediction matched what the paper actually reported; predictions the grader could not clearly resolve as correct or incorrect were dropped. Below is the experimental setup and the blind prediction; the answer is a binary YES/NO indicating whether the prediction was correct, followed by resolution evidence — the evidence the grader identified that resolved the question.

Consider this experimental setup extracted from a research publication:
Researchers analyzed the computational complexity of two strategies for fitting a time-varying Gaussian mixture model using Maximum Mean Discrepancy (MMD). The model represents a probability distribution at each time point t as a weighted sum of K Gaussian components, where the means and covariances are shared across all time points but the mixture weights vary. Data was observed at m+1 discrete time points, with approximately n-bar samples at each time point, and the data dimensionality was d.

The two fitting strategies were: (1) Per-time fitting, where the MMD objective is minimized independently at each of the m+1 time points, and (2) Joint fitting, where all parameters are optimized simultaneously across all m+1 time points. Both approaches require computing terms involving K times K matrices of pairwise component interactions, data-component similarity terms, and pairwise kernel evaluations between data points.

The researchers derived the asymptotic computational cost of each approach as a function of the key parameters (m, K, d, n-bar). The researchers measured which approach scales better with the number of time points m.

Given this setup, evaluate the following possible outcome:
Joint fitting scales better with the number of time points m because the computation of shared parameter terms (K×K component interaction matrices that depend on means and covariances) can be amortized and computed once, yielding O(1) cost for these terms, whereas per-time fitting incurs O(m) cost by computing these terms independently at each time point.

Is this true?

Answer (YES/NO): NO